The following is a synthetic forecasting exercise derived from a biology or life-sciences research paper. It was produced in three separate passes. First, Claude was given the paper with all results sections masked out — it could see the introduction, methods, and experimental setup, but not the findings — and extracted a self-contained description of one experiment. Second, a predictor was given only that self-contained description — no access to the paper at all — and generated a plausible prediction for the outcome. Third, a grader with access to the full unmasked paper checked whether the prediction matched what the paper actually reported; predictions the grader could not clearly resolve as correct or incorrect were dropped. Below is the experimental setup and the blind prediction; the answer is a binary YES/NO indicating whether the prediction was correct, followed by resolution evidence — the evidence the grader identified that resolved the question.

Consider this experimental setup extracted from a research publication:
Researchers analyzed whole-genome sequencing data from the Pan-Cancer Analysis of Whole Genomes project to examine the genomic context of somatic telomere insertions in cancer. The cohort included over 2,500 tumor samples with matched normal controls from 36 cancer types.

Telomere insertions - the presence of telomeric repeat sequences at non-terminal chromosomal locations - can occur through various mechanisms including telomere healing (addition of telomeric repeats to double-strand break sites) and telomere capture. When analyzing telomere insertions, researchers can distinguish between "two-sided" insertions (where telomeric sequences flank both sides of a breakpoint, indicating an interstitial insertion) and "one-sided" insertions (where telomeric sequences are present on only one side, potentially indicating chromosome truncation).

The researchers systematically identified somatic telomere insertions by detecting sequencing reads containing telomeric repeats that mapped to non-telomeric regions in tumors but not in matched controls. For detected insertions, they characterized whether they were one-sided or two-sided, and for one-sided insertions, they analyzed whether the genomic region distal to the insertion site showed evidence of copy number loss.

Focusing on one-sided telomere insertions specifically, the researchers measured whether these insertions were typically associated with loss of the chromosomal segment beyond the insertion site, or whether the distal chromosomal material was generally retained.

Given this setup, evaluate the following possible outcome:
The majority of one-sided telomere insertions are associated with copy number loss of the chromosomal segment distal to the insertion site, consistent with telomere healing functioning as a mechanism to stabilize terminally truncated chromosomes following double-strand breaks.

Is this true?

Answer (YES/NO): NO